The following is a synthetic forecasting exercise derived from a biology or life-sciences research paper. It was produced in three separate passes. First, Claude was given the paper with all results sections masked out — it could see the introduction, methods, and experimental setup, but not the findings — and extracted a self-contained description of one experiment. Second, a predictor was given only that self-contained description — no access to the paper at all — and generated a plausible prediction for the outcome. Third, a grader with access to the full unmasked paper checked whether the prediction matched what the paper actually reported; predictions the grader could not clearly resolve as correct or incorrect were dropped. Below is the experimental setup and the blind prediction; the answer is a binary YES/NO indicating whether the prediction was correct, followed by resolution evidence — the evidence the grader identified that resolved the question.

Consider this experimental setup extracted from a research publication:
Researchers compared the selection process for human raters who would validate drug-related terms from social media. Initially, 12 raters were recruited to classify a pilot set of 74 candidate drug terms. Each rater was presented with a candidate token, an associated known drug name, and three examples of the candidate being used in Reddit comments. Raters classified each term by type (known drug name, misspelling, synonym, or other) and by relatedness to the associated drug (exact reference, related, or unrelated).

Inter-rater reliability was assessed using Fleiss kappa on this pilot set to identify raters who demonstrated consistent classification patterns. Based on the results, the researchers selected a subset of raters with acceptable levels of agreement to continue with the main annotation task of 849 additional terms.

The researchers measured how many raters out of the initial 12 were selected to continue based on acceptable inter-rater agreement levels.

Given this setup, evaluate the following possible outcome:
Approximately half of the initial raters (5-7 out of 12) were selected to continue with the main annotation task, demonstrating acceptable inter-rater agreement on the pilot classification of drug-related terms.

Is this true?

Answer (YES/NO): YES